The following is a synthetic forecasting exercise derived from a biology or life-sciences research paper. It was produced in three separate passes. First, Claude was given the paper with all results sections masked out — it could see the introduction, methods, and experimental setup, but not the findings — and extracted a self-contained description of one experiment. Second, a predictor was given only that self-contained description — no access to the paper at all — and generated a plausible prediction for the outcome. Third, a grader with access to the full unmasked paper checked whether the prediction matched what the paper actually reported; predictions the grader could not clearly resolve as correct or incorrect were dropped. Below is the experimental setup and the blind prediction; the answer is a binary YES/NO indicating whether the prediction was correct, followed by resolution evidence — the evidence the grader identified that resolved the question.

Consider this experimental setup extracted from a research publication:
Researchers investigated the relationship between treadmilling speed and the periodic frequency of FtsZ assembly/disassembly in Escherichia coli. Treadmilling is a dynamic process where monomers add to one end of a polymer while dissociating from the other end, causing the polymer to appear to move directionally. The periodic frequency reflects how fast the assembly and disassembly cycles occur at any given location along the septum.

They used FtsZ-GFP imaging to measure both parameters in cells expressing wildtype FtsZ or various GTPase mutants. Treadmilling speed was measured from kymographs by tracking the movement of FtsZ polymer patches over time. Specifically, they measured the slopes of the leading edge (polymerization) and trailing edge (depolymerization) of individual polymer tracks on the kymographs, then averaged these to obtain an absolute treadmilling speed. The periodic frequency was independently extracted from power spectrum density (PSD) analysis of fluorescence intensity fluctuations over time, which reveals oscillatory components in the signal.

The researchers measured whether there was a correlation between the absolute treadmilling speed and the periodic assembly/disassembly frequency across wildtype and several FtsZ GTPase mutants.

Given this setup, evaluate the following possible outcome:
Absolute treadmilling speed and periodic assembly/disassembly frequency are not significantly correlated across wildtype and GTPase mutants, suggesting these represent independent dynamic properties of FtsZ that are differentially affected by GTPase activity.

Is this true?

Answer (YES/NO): NO